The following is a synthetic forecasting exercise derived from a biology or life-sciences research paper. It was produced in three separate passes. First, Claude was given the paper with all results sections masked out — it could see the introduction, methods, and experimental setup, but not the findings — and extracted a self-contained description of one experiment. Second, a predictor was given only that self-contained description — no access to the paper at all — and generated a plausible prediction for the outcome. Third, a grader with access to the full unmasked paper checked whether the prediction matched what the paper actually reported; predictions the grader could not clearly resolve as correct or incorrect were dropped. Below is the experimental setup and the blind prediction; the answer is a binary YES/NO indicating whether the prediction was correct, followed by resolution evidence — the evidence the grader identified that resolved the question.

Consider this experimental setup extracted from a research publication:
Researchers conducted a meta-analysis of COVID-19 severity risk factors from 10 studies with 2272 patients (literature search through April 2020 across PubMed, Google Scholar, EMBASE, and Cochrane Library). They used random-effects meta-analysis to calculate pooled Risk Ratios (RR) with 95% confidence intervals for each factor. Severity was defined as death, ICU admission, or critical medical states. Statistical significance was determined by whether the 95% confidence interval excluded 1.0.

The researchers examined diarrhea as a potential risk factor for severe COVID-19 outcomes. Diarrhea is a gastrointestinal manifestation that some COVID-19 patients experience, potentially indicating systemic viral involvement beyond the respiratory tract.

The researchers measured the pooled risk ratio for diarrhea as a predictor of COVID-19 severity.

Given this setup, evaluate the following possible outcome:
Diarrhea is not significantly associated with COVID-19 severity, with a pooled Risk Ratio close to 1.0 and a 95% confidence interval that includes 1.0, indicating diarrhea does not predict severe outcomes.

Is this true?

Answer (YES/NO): YES